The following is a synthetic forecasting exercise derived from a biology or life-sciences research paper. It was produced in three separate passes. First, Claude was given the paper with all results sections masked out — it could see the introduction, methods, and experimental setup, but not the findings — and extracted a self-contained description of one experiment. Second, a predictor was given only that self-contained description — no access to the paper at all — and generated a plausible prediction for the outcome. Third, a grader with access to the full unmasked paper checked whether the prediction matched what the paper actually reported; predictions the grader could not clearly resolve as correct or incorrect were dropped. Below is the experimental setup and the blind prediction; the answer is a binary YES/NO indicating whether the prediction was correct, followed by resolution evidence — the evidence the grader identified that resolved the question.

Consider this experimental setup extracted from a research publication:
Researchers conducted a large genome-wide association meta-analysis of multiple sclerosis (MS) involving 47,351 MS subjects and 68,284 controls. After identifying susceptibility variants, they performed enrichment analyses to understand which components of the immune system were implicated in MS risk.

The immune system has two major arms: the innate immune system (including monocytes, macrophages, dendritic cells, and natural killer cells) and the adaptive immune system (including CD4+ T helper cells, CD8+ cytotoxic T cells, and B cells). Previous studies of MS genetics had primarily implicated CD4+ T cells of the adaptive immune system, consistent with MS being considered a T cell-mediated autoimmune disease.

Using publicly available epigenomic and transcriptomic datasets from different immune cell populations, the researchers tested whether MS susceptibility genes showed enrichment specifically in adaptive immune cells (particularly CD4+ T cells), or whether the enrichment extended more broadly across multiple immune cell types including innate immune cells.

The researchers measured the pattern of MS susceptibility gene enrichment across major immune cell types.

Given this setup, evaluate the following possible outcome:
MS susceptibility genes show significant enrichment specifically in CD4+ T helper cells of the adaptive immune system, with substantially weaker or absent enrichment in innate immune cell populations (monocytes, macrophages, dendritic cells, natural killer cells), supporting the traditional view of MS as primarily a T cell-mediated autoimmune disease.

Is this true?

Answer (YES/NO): NO